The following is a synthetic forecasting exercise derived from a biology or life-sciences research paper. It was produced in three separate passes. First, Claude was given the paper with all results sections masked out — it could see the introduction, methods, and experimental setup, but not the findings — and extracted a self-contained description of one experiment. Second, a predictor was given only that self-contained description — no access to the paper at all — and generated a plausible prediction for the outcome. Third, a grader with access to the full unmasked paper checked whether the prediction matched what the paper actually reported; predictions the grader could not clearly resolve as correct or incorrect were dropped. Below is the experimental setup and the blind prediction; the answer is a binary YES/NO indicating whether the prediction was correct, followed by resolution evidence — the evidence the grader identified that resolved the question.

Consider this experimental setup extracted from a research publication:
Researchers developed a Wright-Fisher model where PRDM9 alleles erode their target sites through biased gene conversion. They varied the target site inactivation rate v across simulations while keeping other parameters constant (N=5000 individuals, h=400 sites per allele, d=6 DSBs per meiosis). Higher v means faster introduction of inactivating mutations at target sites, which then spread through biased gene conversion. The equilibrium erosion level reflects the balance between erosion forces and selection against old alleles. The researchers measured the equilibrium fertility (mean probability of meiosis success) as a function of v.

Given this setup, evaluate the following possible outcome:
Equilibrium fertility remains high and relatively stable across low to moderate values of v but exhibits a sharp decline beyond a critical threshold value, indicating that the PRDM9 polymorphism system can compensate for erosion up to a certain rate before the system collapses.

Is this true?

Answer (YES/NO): NO